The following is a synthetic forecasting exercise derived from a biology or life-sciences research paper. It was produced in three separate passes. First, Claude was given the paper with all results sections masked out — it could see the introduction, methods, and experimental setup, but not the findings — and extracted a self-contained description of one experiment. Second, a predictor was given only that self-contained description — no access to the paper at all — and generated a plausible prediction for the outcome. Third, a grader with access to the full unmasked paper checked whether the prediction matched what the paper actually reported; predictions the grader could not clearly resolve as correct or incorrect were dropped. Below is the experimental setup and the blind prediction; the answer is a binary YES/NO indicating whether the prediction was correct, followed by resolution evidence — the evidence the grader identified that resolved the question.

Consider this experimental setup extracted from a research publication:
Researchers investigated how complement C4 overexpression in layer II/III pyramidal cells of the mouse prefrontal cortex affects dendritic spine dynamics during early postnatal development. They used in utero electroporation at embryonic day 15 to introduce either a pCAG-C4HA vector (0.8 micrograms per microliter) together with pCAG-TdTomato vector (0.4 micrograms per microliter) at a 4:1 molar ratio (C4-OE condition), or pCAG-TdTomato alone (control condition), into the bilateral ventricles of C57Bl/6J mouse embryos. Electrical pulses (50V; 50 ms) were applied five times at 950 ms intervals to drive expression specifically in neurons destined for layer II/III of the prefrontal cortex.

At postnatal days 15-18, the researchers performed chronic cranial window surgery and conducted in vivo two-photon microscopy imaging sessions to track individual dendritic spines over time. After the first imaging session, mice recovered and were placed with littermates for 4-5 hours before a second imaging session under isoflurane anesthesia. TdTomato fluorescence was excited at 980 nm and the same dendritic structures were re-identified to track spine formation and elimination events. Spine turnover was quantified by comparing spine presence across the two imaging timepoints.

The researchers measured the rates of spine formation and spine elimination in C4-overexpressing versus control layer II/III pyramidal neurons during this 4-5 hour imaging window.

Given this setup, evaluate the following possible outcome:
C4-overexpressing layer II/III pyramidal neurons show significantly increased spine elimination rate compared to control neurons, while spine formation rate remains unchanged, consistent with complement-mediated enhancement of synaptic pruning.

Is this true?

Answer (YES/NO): NO